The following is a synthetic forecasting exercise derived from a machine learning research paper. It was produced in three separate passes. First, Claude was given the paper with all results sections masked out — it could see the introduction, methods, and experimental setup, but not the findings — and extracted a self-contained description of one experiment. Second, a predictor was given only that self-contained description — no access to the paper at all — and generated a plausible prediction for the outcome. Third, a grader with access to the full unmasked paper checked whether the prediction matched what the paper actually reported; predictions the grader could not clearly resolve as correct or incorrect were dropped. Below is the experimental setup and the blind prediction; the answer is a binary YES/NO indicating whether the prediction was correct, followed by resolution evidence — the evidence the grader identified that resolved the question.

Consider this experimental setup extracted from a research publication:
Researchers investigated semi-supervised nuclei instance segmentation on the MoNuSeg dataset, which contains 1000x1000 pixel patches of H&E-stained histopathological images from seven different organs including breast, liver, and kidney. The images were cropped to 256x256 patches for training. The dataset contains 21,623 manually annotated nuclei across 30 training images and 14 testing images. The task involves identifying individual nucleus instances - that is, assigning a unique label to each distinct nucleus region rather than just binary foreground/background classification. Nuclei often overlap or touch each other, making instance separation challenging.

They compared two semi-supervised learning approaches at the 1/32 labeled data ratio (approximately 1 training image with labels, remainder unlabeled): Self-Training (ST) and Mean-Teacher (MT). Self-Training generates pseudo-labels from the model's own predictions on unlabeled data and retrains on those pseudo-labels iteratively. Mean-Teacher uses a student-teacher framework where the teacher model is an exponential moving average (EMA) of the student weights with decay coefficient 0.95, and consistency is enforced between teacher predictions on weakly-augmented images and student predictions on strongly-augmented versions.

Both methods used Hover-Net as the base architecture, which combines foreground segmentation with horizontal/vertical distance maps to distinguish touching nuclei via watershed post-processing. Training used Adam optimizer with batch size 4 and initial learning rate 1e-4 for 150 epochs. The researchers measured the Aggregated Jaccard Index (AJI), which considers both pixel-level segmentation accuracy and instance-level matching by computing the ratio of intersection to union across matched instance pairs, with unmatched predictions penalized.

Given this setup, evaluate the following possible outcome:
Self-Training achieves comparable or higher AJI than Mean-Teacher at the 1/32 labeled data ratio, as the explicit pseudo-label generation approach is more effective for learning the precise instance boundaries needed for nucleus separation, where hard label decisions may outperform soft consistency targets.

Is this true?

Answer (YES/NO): NO